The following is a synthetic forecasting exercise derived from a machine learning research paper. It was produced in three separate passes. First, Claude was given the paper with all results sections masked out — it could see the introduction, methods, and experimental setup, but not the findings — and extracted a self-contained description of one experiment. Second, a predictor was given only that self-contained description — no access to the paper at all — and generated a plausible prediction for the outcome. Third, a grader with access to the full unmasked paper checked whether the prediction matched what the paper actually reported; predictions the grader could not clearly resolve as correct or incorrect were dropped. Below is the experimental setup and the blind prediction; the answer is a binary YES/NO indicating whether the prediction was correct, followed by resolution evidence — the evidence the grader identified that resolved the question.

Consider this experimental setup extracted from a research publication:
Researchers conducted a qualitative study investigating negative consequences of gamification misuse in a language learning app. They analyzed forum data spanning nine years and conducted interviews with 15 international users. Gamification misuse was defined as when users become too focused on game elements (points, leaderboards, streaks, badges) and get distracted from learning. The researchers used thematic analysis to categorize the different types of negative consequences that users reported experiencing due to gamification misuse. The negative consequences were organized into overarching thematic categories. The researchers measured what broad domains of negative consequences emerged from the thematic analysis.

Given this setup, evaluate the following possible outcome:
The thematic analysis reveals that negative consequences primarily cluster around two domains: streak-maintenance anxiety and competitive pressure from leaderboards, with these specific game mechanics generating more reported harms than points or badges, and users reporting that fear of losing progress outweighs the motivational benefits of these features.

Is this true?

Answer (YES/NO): NO